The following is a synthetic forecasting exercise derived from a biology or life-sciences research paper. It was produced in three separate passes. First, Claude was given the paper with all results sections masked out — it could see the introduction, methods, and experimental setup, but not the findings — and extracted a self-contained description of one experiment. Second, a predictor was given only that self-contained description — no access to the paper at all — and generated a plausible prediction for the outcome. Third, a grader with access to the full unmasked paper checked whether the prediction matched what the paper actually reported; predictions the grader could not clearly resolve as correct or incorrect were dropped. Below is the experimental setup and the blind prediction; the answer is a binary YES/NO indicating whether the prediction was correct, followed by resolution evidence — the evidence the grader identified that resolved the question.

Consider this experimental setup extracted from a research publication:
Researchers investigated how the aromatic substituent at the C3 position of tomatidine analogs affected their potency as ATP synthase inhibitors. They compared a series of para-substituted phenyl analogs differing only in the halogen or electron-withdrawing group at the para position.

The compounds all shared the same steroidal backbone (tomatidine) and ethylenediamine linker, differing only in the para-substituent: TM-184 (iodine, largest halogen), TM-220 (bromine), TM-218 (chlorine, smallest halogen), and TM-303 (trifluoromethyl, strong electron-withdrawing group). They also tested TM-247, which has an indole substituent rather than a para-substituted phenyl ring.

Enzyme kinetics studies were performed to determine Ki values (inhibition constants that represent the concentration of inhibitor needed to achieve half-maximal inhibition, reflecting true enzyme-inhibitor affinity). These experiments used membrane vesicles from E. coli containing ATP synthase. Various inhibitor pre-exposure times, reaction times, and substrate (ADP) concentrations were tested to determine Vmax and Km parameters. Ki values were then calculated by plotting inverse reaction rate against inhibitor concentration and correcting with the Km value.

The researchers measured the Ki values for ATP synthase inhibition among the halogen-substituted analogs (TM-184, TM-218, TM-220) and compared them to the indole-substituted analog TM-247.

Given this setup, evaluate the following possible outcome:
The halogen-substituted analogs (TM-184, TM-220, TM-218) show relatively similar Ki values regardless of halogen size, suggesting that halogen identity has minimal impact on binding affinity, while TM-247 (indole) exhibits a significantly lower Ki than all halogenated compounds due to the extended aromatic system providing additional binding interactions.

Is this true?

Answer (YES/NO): NO